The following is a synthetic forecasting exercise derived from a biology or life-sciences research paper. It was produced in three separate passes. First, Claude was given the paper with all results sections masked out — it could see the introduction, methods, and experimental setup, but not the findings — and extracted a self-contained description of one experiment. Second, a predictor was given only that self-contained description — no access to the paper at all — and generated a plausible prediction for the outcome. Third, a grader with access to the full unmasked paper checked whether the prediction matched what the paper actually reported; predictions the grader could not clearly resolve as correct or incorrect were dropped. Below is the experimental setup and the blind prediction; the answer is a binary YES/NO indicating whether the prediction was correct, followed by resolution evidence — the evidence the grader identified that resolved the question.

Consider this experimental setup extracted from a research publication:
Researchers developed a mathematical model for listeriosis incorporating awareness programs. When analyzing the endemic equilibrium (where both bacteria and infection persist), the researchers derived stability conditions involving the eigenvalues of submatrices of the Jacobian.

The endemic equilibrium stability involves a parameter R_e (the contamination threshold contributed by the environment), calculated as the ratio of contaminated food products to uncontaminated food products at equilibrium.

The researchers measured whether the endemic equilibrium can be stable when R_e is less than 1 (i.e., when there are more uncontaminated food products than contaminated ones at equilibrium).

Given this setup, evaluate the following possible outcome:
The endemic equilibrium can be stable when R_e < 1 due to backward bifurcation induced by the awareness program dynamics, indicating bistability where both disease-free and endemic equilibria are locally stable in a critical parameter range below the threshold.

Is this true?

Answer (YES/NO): NO